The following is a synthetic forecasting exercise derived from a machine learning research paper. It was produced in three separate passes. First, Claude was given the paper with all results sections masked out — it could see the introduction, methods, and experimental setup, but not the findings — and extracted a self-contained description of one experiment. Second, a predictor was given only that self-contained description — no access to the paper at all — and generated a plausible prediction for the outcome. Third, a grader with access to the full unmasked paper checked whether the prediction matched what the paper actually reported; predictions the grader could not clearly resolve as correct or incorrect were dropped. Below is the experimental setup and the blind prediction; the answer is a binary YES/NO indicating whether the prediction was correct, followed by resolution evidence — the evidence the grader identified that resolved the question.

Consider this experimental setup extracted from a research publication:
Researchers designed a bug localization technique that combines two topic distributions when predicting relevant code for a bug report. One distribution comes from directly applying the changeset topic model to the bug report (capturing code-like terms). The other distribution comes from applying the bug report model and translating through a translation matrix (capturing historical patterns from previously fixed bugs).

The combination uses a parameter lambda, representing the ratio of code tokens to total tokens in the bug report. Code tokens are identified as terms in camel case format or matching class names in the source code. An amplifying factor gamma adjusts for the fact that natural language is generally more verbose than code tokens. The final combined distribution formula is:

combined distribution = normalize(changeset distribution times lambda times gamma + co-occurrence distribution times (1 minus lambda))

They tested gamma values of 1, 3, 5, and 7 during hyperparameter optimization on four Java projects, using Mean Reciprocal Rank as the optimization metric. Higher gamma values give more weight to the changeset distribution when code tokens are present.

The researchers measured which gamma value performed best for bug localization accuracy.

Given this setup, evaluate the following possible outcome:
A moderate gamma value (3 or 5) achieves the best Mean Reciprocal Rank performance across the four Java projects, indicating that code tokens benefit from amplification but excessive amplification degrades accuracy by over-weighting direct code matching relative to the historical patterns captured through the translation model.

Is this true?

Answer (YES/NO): YES